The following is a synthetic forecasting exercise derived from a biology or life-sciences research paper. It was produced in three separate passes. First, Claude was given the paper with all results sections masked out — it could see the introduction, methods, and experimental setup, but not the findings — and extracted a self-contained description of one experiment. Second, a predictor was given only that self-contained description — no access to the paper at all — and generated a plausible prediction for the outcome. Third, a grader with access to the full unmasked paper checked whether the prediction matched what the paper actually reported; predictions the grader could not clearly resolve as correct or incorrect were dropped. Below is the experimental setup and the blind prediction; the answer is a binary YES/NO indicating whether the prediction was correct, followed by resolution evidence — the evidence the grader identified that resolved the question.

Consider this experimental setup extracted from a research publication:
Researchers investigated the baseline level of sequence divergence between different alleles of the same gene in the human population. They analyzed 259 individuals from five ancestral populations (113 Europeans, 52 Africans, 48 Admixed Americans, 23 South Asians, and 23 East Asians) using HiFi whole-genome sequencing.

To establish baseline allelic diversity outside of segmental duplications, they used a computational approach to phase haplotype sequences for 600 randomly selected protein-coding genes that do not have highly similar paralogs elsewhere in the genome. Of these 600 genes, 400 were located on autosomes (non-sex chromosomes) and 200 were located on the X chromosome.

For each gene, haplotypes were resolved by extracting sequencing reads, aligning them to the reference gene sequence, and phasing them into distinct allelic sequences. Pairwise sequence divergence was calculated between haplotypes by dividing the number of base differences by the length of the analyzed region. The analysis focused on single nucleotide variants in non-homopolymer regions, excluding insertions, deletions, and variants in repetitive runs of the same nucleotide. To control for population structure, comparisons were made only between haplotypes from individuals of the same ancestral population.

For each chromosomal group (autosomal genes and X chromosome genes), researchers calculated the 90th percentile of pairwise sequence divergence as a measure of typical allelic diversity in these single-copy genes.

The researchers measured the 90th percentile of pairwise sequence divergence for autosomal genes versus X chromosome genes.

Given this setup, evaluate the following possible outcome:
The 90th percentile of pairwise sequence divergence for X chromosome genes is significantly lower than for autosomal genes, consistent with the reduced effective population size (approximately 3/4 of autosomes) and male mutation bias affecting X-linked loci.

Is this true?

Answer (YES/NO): YES